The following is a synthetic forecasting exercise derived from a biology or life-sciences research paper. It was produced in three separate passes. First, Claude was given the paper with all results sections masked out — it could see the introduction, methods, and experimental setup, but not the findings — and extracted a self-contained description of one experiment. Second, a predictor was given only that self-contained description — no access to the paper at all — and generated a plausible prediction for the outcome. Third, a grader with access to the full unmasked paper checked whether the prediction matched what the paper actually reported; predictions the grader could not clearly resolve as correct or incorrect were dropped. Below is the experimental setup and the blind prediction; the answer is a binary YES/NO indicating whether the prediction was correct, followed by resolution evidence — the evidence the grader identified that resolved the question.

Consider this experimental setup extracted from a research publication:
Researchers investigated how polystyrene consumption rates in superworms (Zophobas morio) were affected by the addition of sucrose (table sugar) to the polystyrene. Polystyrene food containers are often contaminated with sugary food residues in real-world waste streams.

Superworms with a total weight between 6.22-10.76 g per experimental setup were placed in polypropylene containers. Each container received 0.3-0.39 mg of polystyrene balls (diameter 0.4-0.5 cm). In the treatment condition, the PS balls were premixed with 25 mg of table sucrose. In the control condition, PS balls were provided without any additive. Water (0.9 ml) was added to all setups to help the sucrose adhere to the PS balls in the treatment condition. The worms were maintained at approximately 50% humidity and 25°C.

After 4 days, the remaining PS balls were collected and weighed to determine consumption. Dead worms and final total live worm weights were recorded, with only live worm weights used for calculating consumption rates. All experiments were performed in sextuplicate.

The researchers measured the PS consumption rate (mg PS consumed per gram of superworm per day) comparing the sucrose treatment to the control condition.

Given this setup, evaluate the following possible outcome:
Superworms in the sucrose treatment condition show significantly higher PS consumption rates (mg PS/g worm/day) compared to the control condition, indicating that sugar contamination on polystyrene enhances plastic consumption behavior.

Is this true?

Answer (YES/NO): YES